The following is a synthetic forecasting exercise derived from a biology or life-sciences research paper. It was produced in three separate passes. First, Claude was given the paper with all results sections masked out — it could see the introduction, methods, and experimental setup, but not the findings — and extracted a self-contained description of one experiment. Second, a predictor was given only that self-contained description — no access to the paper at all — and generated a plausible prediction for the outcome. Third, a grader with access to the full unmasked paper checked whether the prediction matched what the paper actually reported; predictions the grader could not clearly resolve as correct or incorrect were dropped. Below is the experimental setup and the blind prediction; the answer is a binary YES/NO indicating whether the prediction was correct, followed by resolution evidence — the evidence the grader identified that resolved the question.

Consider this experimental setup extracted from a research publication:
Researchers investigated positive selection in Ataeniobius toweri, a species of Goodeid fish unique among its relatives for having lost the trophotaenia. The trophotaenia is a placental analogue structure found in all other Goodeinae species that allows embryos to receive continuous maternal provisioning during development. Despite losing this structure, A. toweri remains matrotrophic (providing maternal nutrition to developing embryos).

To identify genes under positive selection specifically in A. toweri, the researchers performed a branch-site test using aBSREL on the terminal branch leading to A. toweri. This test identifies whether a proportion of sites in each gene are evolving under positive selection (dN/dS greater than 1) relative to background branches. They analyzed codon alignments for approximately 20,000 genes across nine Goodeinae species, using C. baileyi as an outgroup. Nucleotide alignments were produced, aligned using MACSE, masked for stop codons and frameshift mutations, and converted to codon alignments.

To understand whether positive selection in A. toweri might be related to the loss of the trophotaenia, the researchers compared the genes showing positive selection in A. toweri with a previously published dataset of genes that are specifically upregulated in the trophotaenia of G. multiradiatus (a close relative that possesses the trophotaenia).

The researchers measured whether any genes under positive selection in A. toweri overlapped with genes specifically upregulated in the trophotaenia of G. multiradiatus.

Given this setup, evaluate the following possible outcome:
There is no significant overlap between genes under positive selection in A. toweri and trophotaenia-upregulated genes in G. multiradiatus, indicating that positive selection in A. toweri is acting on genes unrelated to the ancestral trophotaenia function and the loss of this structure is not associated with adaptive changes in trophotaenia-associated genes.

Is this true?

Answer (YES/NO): NO